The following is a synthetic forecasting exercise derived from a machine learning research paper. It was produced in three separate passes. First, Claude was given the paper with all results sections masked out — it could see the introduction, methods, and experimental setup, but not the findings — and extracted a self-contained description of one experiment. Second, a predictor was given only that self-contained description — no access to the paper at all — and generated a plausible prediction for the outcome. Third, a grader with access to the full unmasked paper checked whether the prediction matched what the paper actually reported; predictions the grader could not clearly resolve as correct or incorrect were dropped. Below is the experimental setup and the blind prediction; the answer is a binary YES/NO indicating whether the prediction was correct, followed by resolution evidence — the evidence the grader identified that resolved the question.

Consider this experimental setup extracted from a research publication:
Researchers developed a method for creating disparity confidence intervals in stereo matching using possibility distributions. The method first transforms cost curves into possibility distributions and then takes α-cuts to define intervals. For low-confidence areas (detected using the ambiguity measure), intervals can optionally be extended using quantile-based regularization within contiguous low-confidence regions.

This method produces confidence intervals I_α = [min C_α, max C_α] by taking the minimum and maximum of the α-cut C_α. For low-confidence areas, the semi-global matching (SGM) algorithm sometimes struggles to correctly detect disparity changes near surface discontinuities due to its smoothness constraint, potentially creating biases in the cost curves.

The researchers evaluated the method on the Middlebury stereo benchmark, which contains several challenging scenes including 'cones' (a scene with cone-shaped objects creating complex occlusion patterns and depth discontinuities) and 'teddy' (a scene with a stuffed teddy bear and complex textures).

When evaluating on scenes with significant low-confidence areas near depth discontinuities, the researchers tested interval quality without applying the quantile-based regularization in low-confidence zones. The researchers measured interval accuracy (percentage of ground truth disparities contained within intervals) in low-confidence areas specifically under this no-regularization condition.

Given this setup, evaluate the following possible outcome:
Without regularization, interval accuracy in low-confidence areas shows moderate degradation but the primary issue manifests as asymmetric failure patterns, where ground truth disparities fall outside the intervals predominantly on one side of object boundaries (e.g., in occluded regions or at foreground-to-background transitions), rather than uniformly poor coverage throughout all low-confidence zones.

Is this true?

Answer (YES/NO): NO